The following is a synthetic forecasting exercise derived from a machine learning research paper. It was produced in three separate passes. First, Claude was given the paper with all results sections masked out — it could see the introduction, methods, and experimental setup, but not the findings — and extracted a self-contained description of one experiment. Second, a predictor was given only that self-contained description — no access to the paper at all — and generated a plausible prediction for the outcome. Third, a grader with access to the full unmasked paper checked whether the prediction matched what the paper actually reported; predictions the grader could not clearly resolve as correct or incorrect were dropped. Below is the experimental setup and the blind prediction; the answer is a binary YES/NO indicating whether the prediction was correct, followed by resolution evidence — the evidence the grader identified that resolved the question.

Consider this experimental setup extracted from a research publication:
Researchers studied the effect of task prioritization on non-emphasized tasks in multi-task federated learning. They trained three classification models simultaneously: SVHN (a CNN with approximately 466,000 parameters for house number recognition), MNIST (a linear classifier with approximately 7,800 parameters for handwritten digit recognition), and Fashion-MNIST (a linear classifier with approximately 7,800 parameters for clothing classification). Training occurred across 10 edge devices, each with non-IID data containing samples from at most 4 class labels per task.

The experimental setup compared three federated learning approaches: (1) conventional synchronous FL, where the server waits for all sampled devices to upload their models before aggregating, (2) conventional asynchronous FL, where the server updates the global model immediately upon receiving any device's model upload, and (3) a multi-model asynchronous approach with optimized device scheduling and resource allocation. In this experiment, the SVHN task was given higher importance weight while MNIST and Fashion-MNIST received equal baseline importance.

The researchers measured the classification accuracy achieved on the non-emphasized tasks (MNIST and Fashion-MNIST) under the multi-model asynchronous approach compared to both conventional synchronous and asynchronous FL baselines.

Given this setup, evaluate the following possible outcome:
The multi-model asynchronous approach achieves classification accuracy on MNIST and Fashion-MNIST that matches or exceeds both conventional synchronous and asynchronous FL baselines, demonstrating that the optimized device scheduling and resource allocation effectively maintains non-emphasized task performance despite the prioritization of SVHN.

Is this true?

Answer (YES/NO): NO